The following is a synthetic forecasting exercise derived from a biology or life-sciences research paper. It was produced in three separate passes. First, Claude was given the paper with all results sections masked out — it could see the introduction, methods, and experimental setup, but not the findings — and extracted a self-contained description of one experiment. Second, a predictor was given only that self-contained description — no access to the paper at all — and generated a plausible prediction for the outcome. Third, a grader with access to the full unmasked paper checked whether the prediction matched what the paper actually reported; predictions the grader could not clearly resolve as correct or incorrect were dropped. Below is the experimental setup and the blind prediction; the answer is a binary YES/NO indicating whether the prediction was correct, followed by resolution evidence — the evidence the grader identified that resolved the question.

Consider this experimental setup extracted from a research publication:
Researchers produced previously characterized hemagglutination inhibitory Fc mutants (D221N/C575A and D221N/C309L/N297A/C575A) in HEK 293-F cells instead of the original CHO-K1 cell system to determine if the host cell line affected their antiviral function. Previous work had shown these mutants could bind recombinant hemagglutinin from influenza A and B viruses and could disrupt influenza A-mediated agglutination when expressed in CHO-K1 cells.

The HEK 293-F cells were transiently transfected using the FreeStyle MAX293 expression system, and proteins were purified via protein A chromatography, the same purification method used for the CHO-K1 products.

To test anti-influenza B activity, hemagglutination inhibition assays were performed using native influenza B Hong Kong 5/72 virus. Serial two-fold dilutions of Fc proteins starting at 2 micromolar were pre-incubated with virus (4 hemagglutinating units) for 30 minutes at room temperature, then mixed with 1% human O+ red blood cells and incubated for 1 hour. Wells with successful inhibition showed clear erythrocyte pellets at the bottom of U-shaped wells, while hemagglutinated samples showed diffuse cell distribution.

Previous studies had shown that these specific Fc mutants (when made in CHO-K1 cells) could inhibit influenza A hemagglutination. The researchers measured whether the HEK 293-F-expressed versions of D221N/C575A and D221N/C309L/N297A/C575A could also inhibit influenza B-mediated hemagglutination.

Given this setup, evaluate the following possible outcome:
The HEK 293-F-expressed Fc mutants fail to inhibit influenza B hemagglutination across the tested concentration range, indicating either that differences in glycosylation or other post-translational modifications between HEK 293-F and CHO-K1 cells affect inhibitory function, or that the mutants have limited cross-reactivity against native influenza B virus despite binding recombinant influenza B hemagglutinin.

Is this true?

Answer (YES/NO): YES